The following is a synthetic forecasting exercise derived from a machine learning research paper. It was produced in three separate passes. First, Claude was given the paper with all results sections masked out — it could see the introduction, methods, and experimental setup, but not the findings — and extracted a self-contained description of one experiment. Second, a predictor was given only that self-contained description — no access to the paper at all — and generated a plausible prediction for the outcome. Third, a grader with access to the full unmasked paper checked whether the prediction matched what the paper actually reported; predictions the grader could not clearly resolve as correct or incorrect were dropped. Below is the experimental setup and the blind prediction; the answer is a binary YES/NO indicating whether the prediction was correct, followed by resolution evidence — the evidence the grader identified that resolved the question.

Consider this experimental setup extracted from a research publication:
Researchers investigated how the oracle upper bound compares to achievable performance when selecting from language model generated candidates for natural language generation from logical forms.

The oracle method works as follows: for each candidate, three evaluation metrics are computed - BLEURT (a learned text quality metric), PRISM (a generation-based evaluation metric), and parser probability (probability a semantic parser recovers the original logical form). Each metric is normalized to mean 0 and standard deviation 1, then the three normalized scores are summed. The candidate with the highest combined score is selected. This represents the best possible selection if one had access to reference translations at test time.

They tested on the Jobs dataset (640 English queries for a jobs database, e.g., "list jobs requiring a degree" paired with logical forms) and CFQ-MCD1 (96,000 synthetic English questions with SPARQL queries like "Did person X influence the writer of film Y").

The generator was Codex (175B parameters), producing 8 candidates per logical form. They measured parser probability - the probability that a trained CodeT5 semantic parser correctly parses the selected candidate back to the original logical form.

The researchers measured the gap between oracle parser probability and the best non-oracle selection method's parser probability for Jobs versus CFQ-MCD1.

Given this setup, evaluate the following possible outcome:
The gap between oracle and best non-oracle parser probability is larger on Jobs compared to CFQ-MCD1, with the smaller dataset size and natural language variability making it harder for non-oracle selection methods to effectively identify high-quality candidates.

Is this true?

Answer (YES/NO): NO